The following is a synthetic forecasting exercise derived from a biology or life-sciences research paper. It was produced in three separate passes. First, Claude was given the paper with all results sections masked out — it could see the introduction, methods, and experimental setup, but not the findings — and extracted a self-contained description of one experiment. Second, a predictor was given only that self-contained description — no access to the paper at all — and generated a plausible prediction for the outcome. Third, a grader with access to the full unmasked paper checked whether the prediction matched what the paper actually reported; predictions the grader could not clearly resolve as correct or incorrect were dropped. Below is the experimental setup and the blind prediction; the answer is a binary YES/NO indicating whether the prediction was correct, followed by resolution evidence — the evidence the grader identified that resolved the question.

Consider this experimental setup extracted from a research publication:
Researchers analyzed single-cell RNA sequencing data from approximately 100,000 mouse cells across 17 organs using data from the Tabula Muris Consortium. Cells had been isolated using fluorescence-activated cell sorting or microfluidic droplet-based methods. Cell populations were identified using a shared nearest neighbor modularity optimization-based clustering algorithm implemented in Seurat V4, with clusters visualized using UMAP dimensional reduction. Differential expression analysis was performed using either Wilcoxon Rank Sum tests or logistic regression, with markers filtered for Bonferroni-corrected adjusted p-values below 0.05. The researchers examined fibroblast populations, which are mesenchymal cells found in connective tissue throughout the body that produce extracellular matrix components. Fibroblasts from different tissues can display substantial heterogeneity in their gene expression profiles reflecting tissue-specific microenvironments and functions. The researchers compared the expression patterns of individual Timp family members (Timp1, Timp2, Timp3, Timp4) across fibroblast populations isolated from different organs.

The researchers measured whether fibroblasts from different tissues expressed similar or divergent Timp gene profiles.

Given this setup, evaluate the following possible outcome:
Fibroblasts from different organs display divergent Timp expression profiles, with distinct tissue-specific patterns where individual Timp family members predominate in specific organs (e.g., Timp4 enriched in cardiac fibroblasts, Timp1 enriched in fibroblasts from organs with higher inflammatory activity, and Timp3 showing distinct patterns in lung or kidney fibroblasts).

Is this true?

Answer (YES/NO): NO